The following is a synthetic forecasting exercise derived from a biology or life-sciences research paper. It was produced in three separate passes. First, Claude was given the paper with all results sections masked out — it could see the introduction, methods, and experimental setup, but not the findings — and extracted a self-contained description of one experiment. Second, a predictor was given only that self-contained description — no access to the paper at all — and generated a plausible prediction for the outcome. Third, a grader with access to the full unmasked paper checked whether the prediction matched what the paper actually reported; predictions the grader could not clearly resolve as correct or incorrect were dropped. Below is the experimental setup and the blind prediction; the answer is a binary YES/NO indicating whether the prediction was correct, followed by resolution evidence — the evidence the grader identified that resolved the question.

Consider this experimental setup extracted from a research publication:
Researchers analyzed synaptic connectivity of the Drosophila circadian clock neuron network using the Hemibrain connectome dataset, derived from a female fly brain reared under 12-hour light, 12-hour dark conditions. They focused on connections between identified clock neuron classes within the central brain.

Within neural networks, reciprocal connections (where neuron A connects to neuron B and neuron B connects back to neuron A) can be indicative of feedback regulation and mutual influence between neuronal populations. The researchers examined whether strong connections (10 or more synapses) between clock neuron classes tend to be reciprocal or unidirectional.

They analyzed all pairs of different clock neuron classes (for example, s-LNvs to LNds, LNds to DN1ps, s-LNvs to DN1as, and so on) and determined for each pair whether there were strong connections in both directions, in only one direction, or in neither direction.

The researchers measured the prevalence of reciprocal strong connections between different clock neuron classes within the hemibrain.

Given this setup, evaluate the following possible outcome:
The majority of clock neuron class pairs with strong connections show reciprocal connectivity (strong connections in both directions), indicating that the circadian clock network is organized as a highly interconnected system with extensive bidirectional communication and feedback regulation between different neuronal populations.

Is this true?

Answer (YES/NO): NO